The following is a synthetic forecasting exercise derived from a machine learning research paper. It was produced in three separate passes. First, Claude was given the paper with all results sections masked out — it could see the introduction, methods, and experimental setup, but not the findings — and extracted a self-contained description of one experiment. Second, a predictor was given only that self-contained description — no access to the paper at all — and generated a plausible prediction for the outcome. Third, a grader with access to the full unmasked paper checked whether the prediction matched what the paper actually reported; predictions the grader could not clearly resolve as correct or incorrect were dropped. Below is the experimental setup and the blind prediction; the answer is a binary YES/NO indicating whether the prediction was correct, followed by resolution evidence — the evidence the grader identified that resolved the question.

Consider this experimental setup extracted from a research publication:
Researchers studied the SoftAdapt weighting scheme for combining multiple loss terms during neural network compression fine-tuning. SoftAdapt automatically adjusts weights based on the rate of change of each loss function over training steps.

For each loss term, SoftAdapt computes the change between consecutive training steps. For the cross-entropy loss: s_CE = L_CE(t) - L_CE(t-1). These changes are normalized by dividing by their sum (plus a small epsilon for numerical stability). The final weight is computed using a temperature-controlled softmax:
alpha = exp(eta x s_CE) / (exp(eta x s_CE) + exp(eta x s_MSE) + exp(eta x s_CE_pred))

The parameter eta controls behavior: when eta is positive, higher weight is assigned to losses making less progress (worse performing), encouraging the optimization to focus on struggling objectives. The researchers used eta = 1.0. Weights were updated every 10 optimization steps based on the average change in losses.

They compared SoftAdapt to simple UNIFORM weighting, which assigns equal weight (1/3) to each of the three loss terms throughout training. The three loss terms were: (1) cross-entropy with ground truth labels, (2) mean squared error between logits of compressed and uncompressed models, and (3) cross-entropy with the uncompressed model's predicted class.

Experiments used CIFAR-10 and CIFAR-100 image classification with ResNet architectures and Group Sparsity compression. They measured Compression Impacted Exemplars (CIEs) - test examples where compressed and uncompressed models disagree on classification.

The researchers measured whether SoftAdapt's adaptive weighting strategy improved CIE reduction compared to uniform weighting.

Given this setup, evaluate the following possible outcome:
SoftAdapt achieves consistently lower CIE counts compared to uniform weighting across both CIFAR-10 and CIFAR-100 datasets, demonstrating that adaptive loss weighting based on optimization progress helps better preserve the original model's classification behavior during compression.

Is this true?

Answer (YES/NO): NO